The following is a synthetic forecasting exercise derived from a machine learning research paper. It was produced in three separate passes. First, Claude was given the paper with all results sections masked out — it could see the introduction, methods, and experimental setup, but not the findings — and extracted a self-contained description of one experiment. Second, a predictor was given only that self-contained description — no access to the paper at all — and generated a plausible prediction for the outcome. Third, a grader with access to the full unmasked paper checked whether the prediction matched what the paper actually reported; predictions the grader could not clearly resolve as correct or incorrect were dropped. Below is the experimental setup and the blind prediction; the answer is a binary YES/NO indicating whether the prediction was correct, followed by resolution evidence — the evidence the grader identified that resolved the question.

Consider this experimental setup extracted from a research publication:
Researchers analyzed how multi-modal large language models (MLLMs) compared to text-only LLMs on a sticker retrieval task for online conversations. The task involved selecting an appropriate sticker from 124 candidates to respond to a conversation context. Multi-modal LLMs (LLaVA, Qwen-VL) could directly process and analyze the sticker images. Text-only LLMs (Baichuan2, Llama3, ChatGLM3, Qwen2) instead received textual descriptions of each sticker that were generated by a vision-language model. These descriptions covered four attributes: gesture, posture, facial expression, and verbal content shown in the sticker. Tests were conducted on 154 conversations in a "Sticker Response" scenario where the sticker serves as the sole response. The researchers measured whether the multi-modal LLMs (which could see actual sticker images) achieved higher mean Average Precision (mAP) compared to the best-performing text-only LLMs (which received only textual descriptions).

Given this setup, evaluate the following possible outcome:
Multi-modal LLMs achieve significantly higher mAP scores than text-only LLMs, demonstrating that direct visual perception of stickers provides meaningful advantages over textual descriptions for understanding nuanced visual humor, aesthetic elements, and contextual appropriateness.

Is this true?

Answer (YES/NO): NO